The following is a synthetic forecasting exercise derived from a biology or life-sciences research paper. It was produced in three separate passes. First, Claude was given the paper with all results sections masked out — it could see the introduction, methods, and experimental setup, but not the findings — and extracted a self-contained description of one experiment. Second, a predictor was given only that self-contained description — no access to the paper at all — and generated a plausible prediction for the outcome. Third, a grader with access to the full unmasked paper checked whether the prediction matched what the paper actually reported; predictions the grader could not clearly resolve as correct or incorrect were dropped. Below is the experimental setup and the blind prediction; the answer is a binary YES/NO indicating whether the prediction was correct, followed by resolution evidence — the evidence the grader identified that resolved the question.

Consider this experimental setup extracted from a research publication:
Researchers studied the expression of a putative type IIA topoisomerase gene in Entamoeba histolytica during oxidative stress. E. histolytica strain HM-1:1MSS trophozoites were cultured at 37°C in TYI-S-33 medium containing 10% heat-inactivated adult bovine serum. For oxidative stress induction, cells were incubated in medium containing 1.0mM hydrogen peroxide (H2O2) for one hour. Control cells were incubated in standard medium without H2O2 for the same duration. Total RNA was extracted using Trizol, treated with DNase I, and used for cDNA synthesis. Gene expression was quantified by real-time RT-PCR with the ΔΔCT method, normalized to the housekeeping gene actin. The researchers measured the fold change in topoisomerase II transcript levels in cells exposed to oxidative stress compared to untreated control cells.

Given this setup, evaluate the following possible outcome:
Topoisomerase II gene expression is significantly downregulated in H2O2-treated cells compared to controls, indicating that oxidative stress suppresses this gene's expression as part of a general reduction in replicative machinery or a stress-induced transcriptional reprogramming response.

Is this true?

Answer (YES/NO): NO